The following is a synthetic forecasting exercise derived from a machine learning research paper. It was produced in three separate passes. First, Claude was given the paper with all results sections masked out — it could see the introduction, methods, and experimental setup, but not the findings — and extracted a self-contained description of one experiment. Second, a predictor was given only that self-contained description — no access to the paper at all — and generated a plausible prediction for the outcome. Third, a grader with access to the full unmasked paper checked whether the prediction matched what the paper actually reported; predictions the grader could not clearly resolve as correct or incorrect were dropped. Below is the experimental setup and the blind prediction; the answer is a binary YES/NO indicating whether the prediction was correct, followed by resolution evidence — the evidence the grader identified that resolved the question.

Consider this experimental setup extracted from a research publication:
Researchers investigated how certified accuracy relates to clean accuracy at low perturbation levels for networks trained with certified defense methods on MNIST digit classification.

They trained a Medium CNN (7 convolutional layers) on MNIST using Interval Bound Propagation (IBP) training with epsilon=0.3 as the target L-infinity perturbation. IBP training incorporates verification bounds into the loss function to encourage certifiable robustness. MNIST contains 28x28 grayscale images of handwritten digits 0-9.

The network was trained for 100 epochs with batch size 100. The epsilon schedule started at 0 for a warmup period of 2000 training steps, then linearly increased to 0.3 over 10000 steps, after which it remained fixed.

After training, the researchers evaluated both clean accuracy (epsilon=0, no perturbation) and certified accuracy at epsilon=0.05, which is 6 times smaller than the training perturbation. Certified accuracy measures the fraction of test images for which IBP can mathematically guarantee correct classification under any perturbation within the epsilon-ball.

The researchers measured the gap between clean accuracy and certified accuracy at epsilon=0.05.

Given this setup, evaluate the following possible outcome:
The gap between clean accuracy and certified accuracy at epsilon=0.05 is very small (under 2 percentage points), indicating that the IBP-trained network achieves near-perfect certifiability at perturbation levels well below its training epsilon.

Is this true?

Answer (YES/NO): YES